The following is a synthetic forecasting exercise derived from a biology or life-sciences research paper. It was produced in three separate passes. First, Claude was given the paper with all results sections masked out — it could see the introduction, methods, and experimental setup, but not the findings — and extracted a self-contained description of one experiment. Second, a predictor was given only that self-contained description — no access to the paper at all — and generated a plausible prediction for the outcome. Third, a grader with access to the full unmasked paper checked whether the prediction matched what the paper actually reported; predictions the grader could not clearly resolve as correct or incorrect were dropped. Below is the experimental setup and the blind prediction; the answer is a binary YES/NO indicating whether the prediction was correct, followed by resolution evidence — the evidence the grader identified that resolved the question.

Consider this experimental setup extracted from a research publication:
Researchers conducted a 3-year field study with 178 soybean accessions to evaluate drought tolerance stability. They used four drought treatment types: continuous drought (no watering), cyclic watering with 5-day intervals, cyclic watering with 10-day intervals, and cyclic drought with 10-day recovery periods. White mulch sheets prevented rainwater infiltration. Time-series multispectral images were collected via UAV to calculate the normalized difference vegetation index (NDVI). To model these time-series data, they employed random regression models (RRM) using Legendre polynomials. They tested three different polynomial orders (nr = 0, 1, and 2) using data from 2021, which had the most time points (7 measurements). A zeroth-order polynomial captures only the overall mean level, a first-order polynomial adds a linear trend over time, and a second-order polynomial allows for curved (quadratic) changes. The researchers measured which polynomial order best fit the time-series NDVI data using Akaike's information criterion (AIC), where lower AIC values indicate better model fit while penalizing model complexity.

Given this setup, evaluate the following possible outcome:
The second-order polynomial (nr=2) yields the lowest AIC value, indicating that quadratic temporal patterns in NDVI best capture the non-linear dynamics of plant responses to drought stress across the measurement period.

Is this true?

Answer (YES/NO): NO